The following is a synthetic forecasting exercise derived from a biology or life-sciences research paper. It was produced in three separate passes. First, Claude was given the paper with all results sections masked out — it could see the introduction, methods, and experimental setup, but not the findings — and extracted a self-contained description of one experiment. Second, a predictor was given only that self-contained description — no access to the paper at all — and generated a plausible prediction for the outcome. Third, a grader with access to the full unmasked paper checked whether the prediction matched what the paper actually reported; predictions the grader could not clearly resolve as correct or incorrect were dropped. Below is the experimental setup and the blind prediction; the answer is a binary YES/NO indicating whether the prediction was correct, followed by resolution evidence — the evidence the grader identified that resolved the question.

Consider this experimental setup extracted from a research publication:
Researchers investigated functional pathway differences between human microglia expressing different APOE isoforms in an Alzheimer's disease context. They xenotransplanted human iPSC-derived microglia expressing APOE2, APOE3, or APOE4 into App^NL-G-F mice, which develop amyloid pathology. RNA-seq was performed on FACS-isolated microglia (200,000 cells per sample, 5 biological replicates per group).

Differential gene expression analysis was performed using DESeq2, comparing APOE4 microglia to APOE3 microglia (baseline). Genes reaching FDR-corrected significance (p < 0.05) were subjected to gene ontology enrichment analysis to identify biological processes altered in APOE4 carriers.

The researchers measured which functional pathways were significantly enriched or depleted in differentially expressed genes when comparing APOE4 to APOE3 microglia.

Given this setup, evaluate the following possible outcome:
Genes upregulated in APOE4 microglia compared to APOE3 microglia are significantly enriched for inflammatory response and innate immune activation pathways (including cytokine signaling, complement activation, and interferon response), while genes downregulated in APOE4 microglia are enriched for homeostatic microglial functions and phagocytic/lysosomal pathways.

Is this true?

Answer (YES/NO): NO